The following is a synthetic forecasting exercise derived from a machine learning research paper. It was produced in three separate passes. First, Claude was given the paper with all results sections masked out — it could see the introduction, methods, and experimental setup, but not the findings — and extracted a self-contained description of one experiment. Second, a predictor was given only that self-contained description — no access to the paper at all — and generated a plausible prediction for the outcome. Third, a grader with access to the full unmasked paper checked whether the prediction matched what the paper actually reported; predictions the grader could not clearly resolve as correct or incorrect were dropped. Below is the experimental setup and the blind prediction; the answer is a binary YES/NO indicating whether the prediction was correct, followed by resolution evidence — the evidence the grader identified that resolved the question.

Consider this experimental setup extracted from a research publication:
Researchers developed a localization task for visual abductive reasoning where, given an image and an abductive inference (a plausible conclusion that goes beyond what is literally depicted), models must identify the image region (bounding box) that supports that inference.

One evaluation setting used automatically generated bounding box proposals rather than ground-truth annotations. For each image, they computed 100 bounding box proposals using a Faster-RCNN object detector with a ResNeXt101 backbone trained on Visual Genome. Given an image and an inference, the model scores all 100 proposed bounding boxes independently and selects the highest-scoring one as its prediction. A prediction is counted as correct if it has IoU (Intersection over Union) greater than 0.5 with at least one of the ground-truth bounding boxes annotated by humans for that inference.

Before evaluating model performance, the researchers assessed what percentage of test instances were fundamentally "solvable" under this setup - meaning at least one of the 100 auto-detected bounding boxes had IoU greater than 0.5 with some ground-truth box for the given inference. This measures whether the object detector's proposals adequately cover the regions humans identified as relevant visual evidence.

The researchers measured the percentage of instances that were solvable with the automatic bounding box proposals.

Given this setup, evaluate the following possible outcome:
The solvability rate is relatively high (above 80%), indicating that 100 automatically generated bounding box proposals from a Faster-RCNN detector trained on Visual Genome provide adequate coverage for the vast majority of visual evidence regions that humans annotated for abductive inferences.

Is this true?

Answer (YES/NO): YES